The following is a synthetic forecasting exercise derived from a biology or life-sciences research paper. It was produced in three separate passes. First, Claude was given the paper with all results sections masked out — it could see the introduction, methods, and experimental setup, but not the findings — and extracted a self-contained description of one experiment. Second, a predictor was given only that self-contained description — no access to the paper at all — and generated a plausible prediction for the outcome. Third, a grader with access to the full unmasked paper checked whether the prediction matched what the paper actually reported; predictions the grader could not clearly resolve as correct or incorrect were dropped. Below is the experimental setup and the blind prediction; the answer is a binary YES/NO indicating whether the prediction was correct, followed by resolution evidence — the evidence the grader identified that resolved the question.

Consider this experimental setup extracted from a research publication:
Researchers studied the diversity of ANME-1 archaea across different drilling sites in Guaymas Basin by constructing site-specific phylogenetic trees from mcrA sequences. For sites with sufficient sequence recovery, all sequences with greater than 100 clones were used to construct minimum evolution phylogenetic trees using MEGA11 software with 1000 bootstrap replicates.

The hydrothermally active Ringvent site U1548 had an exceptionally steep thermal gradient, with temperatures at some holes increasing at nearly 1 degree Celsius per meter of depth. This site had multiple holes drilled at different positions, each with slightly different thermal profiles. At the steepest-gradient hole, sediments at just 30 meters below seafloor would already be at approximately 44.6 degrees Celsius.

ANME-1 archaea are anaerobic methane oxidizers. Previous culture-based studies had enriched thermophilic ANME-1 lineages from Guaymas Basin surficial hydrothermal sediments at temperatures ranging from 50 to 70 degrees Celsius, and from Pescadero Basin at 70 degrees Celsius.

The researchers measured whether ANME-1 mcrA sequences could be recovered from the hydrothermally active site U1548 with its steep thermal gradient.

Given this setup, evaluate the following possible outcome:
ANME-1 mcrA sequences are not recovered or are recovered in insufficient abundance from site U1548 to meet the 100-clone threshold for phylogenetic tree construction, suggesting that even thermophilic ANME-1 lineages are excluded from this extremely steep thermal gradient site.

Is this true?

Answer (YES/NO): NO